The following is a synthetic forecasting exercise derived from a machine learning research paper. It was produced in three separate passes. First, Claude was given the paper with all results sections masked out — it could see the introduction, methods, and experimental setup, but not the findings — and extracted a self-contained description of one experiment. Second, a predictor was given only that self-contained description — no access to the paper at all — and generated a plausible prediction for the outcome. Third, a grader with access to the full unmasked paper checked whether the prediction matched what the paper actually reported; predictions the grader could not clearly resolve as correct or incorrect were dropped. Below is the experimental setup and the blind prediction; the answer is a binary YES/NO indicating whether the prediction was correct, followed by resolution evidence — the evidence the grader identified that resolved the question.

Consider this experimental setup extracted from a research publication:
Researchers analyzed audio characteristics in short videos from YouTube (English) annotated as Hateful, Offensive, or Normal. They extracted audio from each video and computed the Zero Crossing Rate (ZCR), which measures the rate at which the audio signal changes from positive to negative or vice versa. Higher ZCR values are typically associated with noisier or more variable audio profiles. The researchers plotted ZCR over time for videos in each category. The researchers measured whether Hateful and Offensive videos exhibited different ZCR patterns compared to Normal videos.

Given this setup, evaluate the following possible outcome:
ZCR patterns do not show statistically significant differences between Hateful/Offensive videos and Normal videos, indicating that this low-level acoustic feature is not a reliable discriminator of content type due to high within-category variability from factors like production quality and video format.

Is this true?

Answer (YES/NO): NO